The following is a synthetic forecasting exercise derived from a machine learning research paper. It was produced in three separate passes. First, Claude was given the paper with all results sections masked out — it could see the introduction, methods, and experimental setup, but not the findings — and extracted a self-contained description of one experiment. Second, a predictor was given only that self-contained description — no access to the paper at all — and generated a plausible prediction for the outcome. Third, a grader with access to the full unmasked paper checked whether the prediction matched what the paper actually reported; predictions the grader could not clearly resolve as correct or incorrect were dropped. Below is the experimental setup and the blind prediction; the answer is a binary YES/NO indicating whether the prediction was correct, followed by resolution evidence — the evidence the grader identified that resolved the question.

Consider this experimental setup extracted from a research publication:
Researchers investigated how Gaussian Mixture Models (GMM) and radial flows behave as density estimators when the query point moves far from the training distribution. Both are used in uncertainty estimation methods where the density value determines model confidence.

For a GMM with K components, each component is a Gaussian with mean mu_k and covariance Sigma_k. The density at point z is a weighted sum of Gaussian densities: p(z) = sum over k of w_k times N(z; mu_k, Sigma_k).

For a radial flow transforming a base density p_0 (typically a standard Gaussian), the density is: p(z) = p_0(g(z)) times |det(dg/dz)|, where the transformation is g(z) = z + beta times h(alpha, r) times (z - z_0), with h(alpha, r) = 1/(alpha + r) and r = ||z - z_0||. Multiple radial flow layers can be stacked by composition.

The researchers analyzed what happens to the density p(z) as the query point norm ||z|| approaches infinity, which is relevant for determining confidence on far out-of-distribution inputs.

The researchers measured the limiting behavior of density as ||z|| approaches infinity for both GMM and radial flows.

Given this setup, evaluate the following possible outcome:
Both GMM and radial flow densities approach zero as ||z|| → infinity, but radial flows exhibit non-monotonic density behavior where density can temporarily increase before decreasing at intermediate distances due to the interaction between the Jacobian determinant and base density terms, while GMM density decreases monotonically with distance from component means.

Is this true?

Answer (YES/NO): NO